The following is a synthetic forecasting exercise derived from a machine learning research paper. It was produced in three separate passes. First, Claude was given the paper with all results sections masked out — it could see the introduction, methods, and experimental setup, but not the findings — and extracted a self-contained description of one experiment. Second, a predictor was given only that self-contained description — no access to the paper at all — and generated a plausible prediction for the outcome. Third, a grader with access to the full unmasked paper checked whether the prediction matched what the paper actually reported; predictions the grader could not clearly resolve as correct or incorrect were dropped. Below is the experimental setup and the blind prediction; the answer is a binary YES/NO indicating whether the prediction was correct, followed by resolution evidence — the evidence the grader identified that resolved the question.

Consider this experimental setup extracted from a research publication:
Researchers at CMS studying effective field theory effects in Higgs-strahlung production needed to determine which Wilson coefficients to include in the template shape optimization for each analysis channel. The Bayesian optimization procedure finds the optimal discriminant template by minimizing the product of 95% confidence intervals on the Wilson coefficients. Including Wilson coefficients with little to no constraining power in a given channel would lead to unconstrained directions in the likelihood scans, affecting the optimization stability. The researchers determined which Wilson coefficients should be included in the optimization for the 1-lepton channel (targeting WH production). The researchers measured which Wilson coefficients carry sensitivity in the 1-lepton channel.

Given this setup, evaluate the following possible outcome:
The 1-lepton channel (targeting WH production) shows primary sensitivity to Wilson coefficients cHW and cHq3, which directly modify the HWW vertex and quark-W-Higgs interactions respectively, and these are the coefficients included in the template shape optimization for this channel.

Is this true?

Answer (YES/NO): NO